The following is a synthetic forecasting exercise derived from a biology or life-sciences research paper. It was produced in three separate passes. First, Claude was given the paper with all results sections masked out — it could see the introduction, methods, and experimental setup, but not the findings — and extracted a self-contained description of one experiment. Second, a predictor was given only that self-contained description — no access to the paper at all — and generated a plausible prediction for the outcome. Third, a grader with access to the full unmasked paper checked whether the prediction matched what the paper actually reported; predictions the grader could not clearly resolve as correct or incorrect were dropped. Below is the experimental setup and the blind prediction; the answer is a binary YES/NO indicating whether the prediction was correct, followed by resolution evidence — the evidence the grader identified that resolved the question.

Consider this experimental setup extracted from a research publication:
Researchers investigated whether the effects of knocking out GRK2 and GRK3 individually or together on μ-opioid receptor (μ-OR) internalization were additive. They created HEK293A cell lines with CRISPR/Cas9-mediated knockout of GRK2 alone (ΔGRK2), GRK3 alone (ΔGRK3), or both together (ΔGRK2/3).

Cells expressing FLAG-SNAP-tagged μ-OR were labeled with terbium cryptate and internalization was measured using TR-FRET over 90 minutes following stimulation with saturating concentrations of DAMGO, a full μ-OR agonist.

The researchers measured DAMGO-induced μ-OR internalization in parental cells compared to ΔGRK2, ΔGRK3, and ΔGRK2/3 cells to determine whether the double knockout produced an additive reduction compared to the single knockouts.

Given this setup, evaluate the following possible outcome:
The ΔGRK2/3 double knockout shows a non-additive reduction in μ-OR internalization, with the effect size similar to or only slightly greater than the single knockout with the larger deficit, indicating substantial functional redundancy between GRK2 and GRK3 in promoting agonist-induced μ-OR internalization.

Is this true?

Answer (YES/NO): NO